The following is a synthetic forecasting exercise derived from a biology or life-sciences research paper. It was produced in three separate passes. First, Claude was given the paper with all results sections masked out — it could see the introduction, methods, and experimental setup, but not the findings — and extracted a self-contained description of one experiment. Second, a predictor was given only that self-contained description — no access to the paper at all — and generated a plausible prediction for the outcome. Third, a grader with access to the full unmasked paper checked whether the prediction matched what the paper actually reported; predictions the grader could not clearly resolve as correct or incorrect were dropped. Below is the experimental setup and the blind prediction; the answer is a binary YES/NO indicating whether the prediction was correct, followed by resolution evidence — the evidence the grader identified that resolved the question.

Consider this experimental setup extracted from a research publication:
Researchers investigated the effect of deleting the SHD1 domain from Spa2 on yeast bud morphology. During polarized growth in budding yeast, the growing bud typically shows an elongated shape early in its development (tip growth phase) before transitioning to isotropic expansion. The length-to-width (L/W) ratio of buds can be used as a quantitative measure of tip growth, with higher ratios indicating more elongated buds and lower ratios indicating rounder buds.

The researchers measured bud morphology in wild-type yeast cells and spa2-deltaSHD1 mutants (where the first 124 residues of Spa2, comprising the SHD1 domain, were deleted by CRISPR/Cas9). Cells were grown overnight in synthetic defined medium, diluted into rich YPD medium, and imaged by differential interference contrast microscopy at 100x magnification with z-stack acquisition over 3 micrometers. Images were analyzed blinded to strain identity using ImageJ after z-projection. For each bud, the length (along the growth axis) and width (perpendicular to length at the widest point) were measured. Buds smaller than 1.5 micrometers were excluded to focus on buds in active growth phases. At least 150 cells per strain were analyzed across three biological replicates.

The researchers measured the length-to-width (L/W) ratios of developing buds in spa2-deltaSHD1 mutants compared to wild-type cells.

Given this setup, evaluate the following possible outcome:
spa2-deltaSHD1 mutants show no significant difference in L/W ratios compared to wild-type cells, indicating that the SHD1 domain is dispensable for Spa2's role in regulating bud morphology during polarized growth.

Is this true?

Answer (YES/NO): NO